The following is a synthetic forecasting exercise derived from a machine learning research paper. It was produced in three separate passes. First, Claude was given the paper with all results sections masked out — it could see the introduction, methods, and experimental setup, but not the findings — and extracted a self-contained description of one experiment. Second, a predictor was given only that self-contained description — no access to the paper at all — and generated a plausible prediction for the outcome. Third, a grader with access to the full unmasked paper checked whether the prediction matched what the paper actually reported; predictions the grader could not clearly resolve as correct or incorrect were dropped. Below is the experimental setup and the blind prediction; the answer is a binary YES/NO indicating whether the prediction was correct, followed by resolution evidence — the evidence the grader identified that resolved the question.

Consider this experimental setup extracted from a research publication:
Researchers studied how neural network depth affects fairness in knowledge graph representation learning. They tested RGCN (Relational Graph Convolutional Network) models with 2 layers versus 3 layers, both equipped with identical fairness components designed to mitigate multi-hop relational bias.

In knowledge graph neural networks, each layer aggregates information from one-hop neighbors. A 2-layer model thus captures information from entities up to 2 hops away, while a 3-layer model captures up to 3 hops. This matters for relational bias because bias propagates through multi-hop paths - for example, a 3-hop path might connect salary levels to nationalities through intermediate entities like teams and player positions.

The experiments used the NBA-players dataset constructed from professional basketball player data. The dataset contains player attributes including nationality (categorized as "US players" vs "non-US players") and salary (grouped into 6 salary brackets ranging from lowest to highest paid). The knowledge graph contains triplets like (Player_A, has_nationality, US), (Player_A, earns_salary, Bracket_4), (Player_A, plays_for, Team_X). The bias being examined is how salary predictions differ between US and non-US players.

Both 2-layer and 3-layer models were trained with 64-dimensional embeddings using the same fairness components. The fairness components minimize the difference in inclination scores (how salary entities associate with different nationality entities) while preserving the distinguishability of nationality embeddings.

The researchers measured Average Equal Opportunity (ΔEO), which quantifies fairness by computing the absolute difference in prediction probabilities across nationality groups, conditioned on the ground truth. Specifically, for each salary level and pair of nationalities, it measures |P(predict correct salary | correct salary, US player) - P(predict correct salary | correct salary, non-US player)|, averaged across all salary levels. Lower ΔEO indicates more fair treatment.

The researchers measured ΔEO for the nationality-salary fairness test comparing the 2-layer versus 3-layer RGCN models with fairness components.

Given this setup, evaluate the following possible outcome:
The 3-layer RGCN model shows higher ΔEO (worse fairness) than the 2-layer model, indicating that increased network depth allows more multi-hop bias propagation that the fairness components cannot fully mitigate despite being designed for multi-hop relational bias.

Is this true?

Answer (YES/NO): NO